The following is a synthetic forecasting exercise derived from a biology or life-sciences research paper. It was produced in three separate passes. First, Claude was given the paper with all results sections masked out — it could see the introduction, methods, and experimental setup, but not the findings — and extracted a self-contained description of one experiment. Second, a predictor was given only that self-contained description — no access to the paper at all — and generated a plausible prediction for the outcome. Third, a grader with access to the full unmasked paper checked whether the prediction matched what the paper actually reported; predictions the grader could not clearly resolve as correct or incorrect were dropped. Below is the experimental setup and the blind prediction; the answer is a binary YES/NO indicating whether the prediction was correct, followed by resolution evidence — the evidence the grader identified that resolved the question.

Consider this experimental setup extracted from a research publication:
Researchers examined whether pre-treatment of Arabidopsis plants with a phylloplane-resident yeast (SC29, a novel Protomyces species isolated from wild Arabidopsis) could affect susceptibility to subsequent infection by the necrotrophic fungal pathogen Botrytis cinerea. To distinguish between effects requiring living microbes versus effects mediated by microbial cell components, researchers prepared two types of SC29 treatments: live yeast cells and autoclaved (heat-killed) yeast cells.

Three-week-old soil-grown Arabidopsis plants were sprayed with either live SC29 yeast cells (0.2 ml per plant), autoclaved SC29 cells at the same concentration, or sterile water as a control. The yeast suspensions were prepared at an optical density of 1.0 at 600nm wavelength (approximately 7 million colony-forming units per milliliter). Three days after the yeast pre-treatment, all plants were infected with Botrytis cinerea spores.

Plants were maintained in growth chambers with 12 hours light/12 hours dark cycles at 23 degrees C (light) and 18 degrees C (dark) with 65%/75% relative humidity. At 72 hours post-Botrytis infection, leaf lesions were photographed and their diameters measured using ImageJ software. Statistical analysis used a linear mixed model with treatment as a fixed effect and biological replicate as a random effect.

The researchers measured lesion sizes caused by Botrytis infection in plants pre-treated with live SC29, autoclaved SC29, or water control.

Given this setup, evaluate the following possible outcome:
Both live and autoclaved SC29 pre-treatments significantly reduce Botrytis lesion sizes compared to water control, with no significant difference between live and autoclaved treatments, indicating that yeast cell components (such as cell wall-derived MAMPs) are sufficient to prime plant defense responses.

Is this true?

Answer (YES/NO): NO